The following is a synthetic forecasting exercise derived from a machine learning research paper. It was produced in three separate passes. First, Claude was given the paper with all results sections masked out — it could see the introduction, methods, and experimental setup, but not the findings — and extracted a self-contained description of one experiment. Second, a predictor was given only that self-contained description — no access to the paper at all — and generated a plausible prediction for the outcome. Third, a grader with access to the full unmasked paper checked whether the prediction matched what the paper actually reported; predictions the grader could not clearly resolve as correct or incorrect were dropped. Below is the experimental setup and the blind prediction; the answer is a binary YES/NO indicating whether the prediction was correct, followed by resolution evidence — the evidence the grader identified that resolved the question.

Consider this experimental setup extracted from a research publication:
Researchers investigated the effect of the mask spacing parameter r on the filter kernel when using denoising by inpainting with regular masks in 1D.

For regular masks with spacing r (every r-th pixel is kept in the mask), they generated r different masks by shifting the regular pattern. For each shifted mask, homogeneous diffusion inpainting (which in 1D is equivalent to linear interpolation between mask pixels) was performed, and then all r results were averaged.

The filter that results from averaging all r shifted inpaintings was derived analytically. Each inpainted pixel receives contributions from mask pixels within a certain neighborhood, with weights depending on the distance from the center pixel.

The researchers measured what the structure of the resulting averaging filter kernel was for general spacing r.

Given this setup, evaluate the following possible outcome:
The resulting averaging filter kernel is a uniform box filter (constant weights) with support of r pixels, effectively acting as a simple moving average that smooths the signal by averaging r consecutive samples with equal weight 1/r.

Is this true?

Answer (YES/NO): NO